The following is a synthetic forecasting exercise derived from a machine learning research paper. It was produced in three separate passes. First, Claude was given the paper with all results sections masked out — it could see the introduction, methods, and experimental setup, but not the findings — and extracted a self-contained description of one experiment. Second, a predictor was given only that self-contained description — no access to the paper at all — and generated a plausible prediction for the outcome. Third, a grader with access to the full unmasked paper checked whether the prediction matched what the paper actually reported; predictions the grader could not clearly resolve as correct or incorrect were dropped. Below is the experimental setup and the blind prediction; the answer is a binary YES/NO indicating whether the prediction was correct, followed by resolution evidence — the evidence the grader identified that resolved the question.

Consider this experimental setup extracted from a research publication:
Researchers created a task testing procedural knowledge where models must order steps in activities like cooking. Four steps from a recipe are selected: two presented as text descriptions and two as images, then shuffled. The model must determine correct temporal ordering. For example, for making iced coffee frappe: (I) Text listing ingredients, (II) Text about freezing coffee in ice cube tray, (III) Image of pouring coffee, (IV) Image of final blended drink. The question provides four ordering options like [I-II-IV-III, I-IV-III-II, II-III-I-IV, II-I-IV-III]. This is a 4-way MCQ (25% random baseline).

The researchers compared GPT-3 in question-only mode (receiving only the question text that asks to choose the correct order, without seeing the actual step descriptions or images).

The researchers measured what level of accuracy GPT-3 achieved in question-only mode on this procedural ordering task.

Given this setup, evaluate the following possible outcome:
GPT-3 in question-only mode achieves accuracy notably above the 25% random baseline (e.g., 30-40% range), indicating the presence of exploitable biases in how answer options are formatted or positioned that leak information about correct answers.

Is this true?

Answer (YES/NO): NO